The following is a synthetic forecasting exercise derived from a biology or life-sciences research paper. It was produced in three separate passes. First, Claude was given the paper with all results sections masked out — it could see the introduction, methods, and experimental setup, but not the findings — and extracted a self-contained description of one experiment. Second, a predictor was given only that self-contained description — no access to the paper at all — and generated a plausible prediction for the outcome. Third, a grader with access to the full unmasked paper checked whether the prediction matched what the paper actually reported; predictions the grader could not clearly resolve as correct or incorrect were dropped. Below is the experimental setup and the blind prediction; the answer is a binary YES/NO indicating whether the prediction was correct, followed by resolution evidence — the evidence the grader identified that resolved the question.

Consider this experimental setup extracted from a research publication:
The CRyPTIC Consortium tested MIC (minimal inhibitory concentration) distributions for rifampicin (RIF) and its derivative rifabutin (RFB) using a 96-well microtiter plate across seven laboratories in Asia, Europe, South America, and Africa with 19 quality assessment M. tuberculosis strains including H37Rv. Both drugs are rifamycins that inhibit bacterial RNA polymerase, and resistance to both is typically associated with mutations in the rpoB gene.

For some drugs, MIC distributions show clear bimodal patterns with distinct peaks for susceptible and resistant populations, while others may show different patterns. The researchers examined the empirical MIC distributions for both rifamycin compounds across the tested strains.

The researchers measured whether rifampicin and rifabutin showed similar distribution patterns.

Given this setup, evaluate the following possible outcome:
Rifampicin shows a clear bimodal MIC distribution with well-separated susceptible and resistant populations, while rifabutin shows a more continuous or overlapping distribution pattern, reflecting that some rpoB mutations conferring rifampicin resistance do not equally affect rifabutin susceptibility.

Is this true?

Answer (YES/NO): NO